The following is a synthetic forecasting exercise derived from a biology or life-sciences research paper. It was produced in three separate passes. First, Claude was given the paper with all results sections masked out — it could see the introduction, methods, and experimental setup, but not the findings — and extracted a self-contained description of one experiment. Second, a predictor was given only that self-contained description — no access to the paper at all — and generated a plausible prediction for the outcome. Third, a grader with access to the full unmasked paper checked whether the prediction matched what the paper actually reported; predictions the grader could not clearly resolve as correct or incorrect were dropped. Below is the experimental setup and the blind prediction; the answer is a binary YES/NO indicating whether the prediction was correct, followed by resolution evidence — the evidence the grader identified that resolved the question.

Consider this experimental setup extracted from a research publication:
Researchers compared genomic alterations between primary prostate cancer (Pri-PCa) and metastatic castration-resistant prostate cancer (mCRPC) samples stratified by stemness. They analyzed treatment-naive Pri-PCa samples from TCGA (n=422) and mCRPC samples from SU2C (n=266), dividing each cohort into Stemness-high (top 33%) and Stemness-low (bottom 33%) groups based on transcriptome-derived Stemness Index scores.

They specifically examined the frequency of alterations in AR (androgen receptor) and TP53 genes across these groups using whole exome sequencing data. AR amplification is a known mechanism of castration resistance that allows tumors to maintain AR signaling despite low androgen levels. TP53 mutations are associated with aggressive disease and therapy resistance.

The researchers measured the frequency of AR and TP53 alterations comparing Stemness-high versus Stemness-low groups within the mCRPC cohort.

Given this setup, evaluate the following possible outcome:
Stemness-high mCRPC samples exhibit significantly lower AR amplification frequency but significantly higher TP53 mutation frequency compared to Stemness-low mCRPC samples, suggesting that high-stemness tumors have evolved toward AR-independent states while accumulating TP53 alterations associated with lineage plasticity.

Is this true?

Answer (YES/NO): NO